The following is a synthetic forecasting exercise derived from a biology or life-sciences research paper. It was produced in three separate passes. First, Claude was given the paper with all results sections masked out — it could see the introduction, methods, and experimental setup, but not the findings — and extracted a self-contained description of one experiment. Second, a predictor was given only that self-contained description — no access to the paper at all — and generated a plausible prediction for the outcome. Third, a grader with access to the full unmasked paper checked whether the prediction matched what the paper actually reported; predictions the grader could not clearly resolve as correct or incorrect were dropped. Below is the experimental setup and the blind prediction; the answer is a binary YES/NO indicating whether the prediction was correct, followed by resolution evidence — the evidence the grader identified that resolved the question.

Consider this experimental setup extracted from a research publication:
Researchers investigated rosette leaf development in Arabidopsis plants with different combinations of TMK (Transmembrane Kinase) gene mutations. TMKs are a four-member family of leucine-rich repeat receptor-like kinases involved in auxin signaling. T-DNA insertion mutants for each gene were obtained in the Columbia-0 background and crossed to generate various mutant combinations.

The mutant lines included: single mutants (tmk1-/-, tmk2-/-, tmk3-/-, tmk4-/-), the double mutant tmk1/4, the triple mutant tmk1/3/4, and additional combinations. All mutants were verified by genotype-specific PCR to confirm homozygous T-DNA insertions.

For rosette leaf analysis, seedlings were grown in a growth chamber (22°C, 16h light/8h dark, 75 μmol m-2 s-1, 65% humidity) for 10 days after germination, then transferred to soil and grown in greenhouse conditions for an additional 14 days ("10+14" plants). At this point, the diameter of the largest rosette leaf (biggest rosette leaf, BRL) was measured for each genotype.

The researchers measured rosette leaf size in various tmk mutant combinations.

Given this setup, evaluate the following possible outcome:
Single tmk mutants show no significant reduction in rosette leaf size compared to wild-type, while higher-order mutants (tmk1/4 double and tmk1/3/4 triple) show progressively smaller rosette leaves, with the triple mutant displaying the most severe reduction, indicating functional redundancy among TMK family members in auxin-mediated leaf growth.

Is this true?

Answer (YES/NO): NO